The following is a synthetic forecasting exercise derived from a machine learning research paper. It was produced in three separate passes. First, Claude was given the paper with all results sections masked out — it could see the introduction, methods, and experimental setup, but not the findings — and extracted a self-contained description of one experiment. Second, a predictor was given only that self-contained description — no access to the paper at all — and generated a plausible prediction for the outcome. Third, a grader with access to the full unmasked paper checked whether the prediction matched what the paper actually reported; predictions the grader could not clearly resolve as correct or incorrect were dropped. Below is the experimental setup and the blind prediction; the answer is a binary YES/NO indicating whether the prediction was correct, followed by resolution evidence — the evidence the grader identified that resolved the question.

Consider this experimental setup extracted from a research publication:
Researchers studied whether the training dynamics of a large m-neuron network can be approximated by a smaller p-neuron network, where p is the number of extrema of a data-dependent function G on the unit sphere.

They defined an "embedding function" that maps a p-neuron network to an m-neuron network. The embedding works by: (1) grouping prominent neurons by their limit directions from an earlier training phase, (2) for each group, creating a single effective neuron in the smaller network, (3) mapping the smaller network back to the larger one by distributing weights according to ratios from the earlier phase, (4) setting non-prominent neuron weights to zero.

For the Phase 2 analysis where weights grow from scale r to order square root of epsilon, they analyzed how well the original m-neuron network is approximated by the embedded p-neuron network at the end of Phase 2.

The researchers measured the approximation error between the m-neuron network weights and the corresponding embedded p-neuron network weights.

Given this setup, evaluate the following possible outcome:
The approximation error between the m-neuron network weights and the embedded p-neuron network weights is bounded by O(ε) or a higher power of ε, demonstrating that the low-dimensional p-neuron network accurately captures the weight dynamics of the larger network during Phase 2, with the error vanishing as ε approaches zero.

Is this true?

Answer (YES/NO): NO